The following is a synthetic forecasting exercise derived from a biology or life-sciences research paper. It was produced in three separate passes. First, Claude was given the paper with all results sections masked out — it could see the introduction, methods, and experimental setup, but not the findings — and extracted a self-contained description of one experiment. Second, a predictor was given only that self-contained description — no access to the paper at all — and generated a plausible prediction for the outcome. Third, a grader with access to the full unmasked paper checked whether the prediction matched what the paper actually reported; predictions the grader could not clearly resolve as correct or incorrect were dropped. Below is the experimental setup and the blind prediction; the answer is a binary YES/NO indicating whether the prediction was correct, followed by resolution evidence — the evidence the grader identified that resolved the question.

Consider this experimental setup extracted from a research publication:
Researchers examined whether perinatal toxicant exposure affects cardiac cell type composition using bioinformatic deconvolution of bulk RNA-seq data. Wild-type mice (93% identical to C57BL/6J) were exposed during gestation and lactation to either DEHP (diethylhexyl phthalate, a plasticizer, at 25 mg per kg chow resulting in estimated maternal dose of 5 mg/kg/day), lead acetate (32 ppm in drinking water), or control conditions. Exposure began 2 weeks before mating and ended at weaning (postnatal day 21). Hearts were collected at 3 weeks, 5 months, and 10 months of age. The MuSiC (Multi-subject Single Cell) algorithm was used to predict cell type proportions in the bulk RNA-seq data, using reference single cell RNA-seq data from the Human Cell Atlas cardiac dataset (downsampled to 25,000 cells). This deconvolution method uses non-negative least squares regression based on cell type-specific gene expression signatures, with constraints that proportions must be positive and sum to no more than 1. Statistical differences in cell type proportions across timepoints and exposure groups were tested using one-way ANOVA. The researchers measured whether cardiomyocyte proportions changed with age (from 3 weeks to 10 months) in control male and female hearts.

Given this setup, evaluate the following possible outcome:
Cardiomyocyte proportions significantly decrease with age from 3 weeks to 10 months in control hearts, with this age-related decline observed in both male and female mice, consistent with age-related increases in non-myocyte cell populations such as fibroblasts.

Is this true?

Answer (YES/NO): NO